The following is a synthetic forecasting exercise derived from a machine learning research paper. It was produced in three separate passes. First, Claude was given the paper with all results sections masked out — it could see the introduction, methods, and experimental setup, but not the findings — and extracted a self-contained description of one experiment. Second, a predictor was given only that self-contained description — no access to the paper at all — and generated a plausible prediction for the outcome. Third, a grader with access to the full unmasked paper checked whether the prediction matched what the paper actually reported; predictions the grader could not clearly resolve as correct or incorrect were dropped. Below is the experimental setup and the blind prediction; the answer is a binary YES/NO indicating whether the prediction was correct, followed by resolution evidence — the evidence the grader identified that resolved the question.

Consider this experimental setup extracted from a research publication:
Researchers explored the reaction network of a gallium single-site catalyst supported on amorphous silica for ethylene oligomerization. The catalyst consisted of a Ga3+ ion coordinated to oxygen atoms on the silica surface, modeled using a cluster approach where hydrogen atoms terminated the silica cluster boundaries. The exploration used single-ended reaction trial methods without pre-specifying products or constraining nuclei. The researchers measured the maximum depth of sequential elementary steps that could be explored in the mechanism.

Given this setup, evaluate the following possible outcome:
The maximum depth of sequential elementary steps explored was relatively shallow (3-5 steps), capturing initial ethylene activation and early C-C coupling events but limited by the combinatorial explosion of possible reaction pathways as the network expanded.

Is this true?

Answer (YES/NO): NO